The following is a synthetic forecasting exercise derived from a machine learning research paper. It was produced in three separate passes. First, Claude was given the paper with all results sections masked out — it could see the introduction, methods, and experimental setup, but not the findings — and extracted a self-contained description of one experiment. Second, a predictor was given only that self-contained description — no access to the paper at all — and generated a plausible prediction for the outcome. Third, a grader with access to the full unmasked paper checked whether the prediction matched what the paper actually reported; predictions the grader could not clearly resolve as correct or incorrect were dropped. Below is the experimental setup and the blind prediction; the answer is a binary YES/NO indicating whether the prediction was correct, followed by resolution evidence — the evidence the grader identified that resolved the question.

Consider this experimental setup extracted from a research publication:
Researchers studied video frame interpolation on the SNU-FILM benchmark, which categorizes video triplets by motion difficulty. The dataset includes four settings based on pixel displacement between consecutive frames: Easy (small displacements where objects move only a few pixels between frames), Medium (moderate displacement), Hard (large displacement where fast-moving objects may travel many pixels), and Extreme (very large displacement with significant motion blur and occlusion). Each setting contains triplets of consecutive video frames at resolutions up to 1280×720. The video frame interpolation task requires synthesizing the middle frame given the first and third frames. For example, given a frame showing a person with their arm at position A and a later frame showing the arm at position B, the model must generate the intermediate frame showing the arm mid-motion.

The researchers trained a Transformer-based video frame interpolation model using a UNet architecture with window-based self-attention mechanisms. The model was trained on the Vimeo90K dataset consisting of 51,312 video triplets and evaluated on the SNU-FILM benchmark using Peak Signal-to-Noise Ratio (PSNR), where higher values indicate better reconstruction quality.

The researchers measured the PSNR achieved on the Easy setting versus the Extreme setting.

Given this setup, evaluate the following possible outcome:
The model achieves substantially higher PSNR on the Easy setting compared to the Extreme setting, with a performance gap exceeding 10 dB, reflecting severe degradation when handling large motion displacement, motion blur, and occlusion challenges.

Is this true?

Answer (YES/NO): YES